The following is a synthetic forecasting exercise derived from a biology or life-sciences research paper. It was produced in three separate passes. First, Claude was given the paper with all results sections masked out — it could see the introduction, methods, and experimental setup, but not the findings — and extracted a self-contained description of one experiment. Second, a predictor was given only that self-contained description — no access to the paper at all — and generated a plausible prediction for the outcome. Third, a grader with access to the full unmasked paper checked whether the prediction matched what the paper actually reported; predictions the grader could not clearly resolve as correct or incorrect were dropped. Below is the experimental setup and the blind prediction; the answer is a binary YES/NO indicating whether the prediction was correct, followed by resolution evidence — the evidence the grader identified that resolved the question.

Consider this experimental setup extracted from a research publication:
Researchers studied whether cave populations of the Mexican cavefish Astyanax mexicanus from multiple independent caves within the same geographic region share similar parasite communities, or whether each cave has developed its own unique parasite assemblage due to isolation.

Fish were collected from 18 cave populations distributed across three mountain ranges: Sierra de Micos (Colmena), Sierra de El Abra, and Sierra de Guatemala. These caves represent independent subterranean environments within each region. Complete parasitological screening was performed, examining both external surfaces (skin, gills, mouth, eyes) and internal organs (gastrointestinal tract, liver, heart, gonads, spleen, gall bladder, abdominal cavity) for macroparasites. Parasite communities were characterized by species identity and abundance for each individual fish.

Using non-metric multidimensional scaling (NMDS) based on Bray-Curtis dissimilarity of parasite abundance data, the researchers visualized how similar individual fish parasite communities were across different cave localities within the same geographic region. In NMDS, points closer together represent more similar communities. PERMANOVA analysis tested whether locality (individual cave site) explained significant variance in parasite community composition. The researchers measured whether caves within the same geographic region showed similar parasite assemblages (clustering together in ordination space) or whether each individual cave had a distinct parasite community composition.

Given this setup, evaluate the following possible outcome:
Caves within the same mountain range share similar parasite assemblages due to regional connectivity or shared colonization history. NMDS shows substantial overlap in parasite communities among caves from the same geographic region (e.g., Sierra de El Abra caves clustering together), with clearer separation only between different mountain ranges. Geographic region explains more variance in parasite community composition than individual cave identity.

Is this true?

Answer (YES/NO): YES